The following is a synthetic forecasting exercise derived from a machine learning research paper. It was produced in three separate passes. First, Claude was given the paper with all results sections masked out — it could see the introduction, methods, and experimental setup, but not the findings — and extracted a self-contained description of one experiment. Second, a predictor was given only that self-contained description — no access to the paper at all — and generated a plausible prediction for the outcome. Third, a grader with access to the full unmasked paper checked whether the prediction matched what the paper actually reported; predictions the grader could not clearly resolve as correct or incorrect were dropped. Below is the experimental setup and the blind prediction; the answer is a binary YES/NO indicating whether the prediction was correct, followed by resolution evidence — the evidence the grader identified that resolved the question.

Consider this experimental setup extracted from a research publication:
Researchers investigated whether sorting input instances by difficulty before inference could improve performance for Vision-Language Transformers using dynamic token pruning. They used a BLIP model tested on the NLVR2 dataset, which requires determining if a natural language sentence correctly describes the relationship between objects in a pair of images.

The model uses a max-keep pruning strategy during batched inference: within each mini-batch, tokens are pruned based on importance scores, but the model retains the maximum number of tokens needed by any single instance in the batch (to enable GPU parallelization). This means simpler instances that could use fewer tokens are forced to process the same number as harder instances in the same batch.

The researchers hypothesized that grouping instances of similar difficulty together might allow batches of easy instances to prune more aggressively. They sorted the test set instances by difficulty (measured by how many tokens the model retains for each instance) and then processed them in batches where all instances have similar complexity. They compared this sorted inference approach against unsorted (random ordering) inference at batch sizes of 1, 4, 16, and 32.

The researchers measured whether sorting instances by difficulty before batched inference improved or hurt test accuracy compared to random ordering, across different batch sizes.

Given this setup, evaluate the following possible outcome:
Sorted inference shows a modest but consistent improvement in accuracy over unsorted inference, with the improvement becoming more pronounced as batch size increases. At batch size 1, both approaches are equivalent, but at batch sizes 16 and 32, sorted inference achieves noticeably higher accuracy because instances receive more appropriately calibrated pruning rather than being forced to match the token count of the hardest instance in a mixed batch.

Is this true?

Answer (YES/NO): NO